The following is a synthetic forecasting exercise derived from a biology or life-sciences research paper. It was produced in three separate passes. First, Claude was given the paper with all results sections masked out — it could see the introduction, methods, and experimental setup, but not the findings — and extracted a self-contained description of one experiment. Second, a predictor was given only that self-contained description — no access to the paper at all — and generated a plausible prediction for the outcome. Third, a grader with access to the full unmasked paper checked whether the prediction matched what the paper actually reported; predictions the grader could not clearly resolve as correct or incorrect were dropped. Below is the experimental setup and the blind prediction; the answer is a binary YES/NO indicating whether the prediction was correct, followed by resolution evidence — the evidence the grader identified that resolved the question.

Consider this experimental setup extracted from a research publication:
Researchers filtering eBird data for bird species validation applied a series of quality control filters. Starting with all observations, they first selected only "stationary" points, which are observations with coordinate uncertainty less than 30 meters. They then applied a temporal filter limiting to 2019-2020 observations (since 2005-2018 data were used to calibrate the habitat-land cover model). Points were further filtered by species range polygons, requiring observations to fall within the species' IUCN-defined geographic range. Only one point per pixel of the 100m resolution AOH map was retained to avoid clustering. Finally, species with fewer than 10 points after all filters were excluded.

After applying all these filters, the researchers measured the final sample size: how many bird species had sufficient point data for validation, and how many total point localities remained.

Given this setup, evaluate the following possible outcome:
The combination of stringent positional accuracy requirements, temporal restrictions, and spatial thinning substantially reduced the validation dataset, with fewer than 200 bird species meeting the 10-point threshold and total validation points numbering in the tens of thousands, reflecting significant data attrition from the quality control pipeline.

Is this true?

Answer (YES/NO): NO